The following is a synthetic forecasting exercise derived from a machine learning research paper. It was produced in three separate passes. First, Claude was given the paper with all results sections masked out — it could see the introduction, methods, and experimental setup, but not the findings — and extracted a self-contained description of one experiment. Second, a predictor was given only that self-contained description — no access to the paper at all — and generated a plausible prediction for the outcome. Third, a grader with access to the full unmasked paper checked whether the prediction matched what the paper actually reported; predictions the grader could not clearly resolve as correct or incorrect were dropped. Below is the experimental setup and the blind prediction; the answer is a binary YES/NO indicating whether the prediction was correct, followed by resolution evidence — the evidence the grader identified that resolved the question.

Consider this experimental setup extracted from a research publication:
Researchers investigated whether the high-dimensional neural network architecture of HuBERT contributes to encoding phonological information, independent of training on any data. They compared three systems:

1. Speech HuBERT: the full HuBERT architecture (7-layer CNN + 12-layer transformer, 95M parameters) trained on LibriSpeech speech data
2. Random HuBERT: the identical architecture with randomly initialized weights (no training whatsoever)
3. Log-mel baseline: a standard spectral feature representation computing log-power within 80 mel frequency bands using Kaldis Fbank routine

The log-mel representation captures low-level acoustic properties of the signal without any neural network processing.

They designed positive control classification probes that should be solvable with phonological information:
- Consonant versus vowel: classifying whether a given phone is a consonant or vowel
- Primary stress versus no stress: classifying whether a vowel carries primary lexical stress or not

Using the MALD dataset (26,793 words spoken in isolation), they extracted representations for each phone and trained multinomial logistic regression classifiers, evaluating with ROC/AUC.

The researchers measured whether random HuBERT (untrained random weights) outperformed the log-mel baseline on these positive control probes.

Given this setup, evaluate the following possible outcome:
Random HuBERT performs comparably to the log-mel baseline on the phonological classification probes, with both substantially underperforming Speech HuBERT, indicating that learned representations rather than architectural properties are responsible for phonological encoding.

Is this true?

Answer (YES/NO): NO